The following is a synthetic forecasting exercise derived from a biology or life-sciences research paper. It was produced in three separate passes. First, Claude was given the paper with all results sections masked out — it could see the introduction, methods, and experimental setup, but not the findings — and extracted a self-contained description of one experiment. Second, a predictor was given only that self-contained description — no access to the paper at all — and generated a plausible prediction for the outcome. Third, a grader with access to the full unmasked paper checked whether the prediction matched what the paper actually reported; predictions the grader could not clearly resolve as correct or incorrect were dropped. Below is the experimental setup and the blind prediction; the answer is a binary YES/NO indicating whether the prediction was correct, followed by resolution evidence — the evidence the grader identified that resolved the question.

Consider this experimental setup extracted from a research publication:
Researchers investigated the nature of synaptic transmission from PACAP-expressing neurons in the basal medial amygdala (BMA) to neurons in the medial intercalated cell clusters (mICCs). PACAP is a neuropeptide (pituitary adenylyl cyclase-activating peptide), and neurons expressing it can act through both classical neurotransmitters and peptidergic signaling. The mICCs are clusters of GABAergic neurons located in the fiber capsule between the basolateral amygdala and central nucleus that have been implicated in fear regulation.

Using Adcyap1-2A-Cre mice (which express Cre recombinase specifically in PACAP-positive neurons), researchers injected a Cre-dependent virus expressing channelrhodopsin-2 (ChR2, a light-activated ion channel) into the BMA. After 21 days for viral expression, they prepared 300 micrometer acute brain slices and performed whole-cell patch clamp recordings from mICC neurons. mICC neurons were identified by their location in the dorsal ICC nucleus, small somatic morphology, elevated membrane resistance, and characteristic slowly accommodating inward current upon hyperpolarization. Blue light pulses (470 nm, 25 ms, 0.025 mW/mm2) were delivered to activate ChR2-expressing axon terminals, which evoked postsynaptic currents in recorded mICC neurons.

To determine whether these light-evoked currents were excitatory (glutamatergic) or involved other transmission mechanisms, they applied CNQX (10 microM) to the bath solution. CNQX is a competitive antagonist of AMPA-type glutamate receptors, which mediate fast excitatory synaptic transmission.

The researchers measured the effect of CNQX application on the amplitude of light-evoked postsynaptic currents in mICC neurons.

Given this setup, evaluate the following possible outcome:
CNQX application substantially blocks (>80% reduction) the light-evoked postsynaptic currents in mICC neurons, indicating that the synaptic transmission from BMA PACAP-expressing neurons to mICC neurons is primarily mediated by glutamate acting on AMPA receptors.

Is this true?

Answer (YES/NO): YES